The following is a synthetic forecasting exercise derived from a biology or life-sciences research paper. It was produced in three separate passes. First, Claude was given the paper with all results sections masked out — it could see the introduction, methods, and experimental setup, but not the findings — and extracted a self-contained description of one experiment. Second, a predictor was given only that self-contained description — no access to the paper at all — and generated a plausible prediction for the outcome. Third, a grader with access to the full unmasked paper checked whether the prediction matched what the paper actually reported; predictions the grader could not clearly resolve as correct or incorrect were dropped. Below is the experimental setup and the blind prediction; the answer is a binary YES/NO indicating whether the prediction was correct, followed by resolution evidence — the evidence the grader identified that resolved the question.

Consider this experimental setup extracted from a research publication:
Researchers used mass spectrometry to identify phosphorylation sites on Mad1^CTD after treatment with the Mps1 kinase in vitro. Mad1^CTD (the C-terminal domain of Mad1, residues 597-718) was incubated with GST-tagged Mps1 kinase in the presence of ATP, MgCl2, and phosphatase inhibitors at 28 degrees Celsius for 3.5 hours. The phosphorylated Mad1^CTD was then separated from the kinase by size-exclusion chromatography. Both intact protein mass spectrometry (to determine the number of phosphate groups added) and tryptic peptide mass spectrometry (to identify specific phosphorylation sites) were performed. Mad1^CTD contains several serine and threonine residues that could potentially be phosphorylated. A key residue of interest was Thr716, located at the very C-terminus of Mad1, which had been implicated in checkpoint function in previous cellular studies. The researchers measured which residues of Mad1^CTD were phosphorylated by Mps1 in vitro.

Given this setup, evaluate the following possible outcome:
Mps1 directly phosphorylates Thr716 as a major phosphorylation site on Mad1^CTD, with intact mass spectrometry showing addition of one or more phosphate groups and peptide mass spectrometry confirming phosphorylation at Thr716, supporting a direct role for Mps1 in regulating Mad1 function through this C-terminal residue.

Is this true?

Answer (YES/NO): YES